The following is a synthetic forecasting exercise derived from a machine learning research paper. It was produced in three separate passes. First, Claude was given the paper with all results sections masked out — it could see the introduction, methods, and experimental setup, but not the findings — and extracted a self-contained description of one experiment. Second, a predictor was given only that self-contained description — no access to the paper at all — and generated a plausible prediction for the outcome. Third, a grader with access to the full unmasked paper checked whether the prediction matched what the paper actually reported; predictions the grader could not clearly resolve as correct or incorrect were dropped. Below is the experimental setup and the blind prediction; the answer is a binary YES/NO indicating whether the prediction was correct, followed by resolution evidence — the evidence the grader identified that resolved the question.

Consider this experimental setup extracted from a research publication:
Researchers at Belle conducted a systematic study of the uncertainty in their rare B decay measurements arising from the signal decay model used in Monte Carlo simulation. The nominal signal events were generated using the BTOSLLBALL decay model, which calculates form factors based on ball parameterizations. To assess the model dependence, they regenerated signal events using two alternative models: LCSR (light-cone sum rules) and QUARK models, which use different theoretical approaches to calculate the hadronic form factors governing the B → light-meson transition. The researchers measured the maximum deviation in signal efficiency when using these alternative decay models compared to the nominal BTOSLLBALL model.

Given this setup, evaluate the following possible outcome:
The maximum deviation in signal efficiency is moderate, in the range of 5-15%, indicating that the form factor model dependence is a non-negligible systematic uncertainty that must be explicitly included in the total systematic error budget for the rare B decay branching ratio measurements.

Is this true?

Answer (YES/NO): NO